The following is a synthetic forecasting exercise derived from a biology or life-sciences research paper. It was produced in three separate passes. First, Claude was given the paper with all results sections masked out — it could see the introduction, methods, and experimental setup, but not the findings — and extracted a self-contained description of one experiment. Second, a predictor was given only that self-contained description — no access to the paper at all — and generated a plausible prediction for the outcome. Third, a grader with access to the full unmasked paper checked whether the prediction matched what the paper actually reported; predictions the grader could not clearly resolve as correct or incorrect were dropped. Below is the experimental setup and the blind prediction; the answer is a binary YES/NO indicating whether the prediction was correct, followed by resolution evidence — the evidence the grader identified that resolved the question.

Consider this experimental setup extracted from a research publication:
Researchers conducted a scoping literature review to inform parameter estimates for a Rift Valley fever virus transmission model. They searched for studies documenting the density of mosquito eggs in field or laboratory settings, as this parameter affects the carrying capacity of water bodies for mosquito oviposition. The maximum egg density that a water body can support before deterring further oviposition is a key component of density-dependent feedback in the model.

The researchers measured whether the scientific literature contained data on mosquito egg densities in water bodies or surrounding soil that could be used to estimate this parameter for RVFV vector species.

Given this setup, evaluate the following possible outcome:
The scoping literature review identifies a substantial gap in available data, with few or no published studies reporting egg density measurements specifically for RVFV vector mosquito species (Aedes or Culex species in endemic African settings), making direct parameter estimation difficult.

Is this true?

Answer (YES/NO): YES